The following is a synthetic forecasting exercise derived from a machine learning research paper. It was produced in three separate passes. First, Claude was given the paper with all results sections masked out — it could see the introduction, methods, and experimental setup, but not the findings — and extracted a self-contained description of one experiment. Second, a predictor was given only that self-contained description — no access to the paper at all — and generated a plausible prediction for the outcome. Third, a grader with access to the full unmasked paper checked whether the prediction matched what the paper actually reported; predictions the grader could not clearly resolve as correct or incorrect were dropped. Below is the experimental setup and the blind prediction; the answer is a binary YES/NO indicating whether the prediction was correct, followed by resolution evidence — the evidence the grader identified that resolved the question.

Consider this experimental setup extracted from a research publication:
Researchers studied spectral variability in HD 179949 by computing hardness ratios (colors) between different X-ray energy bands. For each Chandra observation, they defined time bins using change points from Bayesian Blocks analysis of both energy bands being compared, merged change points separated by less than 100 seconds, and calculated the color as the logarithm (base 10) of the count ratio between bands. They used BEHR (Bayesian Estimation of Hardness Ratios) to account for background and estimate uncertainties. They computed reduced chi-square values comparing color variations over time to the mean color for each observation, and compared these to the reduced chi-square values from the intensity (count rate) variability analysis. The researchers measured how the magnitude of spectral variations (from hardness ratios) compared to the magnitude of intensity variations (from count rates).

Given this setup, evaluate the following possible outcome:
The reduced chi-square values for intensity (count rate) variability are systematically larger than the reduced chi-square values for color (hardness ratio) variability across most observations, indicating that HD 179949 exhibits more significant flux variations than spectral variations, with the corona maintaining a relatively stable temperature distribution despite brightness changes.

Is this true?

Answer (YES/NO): YES